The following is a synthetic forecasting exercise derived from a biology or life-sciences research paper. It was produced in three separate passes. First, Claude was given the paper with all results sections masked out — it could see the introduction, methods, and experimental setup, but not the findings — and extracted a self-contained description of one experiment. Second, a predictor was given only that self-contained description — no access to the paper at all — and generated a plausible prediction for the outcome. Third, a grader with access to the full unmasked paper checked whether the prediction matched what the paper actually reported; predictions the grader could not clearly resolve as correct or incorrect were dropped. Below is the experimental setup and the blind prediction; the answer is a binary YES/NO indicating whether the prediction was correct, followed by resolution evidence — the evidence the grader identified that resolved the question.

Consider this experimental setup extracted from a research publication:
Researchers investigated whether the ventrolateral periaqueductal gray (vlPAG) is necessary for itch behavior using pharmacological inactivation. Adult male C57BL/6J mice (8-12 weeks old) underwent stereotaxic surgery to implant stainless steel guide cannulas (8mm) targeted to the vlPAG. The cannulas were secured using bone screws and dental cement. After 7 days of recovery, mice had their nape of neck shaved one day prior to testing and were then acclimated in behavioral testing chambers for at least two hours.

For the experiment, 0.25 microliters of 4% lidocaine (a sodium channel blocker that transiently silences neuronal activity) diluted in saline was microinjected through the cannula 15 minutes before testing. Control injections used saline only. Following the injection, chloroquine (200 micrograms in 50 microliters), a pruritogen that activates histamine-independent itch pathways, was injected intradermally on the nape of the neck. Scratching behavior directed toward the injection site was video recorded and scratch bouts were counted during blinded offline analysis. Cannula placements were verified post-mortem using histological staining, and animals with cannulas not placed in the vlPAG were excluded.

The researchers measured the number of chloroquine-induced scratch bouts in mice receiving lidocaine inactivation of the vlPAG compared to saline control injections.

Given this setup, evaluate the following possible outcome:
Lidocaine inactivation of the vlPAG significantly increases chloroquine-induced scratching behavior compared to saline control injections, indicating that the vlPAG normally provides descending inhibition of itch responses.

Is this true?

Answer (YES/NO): NO